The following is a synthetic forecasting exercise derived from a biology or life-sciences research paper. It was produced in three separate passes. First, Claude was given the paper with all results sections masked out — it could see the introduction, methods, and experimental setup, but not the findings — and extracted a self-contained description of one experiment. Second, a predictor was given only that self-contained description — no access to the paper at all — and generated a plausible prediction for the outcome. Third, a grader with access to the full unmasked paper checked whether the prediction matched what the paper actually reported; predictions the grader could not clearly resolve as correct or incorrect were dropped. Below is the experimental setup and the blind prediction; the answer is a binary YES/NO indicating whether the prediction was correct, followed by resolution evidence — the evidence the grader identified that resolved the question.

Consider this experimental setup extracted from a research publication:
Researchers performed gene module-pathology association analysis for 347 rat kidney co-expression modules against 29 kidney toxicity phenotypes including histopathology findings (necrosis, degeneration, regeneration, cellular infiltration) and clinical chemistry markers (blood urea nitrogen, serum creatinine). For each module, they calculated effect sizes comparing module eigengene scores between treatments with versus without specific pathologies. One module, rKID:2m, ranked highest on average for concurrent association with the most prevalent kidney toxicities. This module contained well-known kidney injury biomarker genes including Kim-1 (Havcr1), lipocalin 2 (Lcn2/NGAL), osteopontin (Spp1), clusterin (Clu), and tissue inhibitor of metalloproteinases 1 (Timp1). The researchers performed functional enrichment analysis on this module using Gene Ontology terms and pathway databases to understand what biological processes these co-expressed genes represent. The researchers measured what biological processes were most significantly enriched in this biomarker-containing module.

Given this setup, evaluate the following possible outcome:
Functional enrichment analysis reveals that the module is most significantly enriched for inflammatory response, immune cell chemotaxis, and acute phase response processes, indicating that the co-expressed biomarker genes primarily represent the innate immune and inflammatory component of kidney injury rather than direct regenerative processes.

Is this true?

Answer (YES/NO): NO